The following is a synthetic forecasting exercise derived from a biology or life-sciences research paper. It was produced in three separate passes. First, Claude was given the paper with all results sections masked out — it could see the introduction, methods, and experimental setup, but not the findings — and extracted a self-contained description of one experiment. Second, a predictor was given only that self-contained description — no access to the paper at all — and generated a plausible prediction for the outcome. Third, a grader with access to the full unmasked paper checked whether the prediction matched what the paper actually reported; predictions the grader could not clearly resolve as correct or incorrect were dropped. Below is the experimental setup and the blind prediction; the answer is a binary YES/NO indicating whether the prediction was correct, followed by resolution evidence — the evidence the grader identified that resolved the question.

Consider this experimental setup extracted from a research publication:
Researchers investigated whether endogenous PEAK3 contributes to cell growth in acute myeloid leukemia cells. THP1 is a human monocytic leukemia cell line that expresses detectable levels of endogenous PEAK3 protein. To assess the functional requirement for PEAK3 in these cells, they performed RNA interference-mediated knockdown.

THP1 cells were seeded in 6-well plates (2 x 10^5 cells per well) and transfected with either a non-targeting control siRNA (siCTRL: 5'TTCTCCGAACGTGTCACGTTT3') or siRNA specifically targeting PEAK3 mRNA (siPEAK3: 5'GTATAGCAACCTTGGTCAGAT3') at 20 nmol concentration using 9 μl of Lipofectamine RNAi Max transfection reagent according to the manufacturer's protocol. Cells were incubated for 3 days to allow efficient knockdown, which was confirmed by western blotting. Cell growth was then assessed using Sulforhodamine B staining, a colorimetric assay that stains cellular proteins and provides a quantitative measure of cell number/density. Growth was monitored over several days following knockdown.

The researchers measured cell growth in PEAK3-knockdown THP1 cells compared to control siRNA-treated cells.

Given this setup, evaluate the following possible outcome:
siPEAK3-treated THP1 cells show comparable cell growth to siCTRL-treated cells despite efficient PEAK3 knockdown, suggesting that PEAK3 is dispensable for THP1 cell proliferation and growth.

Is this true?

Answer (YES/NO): NO